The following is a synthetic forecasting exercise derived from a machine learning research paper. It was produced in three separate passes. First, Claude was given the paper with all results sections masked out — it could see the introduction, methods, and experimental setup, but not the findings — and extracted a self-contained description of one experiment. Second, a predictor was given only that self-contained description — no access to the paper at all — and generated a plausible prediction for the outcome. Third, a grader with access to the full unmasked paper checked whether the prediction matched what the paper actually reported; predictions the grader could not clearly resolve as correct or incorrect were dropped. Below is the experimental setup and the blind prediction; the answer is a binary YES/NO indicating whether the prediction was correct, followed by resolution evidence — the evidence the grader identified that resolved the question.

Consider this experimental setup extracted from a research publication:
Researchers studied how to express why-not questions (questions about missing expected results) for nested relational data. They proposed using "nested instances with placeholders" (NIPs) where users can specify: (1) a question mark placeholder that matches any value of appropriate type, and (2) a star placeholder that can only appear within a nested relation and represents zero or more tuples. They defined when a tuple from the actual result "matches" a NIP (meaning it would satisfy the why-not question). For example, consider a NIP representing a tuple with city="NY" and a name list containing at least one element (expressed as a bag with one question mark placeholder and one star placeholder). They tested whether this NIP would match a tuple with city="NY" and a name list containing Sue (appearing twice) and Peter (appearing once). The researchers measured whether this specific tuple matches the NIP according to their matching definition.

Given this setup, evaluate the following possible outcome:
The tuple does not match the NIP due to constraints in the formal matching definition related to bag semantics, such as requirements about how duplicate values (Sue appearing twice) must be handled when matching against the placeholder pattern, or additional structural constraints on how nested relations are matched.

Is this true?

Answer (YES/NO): NO